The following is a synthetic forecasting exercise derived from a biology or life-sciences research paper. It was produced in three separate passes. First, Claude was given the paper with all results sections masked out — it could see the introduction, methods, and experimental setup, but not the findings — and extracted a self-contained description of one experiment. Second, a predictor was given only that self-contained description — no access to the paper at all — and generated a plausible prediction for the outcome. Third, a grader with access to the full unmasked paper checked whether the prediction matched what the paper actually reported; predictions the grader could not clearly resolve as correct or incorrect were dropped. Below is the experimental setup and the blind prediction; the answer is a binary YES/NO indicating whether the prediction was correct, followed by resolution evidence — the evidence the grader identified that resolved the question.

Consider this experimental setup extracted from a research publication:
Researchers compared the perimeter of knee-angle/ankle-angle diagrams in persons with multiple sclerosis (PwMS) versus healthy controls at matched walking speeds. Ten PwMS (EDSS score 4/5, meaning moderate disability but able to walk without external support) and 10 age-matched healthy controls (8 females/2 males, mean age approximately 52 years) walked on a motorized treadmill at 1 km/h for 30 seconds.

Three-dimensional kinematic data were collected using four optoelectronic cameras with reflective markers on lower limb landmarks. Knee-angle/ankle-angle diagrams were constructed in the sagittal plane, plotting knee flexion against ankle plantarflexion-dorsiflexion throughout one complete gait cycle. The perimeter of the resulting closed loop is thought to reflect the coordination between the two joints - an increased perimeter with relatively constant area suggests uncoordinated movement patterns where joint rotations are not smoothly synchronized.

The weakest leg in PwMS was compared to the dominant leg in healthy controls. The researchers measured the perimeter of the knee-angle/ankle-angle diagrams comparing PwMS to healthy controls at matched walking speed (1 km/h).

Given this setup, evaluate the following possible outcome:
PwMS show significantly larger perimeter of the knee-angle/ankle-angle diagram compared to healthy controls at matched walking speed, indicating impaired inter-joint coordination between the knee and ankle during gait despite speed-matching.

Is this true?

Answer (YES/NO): NO